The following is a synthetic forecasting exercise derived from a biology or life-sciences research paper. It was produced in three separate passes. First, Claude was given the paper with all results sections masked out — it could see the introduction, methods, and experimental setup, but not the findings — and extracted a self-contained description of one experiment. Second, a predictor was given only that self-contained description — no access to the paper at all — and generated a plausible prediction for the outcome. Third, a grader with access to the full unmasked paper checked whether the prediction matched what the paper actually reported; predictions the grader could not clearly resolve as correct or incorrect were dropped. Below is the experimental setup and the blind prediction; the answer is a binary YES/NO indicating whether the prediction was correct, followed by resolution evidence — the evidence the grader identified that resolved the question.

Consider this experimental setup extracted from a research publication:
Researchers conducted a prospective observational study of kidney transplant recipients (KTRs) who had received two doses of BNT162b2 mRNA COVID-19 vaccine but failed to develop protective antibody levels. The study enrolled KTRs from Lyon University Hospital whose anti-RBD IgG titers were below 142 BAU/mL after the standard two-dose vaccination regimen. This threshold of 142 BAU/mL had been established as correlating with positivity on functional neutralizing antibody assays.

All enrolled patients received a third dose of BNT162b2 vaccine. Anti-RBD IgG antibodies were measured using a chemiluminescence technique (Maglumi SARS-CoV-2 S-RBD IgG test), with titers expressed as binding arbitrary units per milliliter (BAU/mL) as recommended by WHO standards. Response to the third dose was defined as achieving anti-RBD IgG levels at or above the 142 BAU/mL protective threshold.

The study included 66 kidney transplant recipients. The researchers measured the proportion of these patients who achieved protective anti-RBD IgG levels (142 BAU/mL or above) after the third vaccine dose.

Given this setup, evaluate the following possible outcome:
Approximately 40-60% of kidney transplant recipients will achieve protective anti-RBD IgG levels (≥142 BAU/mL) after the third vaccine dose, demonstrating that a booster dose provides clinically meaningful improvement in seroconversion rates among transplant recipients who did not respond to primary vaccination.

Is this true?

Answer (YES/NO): YES